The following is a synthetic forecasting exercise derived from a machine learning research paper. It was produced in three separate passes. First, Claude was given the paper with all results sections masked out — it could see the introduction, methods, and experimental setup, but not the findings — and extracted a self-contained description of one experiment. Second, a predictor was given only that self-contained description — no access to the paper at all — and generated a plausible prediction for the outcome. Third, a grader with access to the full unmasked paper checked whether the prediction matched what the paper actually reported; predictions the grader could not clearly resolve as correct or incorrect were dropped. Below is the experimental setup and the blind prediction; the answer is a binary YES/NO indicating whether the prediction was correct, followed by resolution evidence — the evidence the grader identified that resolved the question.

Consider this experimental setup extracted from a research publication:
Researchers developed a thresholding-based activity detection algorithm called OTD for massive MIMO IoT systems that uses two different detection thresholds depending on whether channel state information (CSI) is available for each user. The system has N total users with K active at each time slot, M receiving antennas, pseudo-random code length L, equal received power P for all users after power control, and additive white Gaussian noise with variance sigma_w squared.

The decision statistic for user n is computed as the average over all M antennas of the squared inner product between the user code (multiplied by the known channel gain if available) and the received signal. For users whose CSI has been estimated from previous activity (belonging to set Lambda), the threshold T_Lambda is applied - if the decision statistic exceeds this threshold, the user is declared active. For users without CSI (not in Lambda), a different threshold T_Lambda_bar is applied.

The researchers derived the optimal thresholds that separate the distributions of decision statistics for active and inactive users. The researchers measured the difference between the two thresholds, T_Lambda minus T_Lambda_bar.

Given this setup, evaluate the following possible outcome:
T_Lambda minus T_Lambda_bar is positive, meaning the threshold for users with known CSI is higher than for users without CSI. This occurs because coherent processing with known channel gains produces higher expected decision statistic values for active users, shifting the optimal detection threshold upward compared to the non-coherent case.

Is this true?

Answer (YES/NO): YES